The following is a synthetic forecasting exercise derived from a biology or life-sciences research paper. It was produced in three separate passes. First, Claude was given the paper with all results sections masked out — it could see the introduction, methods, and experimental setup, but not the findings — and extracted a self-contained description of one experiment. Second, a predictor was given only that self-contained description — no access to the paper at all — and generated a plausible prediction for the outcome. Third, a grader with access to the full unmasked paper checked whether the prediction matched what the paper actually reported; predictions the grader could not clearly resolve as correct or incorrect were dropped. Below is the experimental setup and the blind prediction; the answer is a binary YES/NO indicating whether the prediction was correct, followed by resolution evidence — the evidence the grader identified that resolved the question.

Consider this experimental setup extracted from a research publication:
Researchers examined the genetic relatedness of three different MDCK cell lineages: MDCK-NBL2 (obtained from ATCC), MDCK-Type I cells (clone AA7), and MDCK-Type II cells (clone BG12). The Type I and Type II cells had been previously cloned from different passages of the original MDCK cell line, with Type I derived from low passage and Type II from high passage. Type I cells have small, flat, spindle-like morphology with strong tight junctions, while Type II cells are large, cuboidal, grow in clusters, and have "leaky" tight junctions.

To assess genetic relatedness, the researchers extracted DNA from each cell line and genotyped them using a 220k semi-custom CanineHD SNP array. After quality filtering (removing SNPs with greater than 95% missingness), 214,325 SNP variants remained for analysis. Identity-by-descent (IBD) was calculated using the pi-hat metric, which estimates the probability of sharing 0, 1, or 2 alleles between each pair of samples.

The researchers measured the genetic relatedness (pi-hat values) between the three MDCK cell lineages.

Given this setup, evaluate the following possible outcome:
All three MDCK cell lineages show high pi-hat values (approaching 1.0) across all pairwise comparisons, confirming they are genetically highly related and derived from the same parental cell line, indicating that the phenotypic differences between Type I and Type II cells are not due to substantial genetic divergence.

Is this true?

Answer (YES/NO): YES